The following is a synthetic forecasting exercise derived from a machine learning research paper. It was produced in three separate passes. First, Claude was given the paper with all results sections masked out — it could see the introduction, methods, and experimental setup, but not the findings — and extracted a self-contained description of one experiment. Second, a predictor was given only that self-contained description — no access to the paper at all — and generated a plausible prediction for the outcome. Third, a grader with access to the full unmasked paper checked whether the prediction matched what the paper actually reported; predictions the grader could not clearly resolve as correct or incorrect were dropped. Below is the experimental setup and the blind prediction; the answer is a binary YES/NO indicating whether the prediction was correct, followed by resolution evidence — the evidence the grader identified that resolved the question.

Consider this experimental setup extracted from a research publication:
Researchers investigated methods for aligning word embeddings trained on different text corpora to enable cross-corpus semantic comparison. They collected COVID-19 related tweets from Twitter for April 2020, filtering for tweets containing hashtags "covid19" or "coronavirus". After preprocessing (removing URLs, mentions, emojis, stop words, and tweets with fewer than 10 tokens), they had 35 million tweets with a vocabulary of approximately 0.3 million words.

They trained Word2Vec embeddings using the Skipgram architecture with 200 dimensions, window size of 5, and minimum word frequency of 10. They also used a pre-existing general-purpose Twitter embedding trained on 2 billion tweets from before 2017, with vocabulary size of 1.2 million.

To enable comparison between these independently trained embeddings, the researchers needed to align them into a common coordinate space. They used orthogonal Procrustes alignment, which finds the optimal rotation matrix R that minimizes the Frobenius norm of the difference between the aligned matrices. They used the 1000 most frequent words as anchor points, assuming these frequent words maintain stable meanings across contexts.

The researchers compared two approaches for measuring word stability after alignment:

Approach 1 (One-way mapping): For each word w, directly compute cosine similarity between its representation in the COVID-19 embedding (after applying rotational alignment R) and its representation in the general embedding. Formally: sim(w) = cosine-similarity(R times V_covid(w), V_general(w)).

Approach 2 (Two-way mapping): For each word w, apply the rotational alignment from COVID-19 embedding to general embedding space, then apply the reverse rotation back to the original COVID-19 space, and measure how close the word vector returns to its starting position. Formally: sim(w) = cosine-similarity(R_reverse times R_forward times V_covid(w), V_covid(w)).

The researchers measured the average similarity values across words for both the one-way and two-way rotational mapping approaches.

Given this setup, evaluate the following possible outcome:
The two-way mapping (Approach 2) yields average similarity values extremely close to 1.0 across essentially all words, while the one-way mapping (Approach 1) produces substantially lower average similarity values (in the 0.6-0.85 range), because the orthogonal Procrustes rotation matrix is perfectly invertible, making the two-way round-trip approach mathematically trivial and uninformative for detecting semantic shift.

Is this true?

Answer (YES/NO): NO